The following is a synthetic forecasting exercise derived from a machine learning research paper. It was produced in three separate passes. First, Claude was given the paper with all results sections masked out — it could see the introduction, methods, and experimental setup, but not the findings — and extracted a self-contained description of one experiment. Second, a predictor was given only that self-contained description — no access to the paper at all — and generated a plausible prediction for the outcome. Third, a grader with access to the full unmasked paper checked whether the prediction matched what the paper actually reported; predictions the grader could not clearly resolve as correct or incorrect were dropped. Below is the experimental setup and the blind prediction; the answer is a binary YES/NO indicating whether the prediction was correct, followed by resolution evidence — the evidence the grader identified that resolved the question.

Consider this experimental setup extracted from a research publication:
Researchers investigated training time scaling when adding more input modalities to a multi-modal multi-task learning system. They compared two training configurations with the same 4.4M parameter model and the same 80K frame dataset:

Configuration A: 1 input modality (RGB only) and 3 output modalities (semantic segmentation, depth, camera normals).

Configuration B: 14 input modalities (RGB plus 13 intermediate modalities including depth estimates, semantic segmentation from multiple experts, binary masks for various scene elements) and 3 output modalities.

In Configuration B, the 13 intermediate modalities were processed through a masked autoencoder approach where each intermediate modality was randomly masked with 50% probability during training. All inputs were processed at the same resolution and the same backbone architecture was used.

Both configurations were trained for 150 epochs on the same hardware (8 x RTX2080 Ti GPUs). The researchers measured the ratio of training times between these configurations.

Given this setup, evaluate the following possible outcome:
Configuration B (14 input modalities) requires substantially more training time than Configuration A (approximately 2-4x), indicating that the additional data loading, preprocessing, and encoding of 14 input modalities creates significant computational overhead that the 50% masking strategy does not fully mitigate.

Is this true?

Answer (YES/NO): YES